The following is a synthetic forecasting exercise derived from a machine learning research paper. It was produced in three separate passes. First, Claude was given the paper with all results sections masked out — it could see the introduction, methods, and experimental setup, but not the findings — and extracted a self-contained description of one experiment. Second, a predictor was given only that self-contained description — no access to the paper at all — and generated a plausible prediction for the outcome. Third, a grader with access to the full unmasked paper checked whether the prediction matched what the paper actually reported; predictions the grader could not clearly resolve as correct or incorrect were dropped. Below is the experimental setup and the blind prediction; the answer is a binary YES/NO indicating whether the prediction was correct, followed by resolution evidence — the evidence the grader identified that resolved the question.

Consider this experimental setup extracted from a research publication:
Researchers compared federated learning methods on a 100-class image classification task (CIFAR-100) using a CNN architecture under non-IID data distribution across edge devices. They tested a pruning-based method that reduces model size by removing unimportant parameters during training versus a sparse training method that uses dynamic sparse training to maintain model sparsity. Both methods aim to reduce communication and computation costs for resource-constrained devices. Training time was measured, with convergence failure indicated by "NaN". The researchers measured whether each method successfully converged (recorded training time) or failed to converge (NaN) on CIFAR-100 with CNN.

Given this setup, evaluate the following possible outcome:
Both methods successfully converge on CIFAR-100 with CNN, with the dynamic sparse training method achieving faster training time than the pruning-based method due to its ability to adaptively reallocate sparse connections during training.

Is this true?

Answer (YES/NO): NO